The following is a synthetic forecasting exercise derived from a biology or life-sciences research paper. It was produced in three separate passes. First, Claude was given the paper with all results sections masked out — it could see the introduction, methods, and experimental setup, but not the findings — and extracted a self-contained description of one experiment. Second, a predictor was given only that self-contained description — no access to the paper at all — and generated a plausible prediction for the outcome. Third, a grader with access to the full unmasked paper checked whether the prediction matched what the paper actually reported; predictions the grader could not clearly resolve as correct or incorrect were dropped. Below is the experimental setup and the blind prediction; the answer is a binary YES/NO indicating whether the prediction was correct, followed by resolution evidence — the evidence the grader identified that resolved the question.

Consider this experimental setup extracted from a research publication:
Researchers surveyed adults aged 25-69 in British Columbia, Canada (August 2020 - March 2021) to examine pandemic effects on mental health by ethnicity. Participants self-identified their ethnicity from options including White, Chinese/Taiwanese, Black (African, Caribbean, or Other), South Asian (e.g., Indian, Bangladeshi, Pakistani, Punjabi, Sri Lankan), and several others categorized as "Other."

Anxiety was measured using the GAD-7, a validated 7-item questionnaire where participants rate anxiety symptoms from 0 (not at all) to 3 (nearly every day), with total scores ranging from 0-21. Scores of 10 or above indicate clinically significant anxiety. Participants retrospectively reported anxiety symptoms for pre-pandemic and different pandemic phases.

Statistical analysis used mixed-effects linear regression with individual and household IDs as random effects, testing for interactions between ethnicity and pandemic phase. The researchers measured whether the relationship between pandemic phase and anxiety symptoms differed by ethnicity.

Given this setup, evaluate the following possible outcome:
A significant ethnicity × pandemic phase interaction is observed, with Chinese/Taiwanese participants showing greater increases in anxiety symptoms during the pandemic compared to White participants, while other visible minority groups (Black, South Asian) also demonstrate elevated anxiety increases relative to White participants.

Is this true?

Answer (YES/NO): NO